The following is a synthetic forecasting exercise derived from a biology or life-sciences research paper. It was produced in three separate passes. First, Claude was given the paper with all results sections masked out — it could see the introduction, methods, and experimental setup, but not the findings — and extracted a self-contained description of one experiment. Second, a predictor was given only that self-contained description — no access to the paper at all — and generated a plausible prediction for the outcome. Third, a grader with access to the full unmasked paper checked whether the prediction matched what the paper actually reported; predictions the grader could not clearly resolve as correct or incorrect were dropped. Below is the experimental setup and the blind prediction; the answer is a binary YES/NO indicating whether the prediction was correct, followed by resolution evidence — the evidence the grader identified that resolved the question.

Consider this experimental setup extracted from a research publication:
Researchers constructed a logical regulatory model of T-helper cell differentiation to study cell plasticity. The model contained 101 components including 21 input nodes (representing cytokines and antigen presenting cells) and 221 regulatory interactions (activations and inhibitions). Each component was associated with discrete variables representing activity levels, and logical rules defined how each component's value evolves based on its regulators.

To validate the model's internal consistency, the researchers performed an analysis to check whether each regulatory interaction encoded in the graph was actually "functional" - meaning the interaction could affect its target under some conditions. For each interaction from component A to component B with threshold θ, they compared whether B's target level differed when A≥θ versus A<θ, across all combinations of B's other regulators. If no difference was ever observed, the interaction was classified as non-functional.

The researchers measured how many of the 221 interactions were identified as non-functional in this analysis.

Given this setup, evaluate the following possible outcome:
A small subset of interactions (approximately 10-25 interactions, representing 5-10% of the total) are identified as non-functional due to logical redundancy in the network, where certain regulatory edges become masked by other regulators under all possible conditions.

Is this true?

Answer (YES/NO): NO